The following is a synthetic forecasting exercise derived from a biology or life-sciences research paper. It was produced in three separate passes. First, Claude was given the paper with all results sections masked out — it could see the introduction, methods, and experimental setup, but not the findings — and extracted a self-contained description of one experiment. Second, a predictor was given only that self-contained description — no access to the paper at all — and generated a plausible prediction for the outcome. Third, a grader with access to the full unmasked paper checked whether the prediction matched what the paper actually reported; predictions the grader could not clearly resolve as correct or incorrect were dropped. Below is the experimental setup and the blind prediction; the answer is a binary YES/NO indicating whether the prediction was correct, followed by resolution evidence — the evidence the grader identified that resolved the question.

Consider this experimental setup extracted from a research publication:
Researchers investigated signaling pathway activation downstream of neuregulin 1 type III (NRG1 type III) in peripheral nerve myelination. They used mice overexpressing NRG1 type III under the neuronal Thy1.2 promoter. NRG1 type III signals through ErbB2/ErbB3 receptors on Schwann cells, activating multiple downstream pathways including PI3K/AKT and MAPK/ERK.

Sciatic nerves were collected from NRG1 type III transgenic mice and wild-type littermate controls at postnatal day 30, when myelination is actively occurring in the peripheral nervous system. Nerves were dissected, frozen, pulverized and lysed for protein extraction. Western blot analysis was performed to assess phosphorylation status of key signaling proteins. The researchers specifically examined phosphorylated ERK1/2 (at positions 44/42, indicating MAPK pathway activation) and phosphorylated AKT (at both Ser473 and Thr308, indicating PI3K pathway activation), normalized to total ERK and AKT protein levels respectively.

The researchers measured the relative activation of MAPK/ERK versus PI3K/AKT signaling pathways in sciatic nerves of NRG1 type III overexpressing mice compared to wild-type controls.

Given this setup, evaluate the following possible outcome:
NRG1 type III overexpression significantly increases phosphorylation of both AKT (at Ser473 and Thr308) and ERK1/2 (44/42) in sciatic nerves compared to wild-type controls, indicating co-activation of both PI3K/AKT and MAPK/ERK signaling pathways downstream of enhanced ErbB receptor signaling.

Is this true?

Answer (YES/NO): YES